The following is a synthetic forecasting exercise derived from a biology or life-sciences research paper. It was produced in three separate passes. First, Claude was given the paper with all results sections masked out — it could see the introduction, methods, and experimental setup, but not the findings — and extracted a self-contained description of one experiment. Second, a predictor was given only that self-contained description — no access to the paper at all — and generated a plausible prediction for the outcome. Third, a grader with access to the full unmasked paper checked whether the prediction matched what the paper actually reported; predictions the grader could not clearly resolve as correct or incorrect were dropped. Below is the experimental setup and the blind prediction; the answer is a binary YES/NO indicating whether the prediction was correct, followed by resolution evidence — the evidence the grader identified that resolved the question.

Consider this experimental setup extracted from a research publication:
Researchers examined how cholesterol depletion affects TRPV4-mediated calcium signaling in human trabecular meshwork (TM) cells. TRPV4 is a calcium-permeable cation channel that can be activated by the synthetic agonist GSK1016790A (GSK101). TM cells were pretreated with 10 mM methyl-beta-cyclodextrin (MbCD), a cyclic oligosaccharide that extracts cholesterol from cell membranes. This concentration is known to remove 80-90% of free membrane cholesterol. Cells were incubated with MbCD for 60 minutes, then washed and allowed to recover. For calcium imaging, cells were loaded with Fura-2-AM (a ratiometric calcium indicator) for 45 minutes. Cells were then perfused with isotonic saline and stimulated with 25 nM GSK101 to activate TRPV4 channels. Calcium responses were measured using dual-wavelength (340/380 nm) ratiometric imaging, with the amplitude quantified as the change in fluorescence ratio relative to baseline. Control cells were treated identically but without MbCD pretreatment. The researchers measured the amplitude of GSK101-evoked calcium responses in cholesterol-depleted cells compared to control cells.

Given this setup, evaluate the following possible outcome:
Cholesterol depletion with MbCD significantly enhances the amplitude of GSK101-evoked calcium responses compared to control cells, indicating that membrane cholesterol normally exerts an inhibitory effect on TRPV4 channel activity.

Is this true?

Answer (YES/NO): YES